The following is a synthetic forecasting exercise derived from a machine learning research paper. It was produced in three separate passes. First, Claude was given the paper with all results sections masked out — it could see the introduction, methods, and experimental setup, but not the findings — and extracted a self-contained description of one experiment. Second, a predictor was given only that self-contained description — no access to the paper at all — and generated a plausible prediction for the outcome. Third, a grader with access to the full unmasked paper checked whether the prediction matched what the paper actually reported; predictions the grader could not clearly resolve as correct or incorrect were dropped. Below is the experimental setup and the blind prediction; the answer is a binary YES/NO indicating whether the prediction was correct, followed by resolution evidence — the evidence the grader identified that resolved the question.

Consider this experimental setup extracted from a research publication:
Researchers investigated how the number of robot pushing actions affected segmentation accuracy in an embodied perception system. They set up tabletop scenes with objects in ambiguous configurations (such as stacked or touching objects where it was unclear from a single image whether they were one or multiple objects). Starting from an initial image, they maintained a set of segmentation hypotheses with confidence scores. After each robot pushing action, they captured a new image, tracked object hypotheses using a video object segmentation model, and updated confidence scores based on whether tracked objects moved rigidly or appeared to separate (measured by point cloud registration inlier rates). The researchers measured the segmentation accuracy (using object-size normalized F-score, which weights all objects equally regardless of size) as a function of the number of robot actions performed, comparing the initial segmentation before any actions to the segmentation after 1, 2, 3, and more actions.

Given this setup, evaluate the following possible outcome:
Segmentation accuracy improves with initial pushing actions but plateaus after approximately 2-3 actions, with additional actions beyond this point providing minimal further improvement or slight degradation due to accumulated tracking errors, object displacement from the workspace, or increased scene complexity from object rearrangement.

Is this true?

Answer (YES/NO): YES